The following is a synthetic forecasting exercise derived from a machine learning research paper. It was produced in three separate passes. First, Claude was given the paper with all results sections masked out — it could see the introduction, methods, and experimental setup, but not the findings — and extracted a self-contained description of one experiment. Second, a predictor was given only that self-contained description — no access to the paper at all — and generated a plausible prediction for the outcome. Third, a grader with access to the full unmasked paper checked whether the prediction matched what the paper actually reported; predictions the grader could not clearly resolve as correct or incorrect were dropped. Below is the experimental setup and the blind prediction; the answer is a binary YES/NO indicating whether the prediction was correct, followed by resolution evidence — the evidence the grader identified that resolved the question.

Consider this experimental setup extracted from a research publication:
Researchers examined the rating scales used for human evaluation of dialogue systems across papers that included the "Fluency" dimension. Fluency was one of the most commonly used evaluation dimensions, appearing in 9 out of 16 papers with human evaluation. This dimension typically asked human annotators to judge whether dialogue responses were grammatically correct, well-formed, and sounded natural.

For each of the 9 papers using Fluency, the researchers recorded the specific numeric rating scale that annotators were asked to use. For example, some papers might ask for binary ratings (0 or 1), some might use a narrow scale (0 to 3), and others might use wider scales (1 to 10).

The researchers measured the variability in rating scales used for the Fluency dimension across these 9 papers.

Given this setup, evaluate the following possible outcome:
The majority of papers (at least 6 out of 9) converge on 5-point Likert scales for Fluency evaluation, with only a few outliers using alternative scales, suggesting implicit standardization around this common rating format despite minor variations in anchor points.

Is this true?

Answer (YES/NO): NO